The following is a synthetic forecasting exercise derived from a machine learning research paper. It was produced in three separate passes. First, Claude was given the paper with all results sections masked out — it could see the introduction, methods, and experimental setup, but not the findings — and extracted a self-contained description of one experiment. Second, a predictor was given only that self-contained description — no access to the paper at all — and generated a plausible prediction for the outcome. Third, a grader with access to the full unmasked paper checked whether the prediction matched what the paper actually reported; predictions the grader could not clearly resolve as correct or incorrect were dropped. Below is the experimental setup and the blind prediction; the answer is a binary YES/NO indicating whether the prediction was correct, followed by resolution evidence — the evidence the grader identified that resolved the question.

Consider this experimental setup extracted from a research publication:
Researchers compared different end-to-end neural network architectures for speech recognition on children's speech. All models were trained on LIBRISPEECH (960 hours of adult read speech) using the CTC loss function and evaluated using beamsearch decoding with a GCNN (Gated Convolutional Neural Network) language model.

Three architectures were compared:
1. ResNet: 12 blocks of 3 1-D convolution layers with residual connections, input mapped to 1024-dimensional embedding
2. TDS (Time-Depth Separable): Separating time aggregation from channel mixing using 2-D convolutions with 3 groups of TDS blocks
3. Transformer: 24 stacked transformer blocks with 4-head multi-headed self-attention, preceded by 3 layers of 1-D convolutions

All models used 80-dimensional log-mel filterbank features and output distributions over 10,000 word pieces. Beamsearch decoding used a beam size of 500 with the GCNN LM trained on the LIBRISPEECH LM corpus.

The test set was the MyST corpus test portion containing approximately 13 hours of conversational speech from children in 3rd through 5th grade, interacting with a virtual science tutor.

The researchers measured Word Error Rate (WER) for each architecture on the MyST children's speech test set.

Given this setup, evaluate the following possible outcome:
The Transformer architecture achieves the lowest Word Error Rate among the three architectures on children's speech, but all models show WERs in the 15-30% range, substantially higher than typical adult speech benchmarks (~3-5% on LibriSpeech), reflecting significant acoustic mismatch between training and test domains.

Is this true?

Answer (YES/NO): NO